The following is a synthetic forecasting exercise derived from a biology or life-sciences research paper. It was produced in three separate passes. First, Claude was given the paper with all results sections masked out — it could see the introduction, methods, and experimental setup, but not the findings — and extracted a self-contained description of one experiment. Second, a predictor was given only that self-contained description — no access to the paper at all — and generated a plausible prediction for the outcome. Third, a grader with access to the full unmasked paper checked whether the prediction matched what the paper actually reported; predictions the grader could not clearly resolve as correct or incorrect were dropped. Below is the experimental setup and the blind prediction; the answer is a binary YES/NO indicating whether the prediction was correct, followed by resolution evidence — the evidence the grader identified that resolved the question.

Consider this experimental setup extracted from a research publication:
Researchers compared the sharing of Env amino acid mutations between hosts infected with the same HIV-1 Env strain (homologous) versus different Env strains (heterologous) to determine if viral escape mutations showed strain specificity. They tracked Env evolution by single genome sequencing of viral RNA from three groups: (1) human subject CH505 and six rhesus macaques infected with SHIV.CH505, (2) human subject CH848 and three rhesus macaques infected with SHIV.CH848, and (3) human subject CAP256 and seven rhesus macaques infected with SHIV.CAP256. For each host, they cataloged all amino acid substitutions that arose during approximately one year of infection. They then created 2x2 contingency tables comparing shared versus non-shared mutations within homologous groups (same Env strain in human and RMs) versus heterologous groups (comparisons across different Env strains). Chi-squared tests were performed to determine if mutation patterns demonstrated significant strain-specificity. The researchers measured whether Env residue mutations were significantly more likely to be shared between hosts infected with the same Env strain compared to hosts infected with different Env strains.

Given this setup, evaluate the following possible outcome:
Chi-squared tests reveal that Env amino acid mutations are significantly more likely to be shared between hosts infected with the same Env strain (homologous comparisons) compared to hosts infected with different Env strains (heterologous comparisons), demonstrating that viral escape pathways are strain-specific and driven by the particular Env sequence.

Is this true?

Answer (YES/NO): YES